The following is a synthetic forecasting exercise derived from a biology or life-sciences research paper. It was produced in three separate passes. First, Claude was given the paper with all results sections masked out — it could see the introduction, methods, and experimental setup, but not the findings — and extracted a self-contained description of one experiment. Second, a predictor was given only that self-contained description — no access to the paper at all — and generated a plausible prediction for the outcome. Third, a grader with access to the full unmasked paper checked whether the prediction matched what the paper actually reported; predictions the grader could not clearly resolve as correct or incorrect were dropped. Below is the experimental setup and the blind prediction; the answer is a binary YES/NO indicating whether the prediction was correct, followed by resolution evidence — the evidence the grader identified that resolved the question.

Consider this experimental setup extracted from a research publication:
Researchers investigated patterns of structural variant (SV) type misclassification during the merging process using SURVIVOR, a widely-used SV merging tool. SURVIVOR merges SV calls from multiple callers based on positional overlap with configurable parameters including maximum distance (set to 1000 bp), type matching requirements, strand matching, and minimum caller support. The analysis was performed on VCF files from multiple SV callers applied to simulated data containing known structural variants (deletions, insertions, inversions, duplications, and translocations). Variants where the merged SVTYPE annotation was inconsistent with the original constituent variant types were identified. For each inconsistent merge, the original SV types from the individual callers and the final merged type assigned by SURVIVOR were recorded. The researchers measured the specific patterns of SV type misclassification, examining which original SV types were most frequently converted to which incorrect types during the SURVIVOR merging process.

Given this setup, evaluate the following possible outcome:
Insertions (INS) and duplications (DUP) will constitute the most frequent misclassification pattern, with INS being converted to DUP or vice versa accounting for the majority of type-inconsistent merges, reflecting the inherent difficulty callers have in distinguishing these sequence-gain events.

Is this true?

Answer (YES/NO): NO